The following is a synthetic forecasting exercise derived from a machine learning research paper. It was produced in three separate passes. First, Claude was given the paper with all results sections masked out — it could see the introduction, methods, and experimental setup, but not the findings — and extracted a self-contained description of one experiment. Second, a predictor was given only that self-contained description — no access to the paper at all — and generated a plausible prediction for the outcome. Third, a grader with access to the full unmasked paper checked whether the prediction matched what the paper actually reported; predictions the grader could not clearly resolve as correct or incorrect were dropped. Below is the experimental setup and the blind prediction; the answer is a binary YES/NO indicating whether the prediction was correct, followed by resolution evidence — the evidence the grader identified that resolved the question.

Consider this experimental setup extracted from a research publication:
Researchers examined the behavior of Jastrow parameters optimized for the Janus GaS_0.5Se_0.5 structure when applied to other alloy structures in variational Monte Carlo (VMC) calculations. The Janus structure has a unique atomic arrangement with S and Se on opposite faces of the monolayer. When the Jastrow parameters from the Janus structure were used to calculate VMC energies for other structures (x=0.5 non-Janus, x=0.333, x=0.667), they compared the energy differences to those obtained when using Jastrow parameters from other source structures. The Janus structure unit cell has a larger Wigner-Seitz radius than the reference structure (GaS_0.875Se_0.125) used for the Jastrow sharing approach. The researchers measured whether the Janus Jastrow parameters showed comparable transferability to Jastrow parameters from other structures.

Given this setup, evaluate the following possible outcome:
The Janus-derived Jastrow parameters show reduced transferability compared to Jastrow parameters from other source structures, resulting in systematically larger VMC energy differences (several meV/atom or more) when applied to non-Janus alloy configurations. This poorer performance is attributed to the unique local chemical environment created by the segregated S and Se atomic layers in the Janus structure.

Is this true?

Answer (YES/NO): YES